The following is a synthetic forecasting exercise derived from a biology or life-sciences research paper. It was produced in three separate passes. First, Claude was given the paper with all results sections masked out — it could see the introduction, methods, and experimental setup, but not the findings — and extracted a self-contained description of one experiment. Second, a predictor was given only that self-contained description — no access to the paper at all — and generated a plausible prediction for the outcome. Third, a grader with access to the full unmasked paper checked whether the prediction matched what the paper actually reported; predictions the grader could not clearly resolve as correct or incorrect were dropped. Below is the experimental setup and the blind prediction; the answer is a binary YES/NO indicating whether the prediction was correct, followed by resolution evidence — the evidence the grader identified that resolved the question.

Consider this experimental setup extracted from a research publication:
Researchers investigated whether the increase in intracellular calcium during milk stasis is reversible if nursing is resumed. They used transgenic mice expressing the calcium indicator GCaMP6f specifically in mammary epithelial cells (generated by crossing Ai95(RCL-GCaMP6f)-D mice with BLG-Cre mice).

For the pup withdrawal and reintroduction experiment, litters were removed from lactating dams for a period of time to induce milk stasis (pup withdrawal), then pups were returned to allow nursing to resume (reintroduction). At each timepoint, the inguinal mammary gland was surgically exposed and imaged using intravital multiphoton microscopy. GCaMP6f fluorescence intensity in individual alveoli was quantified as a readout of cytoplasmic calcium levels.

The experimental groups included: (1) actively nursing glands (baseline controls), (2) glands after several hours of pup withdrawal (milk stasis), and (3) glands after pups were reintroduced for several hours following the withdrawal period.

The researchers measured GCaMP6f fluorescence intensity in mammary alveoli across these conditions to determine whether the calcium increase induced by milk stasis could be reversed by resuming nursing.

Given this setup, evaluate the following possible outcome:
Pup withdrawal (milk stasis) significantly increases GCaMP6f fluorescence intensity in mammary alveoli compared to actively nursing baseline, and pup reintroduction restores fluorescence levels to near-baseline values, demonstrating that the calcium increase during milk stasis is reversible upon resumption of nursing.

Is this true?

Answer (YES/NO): YES